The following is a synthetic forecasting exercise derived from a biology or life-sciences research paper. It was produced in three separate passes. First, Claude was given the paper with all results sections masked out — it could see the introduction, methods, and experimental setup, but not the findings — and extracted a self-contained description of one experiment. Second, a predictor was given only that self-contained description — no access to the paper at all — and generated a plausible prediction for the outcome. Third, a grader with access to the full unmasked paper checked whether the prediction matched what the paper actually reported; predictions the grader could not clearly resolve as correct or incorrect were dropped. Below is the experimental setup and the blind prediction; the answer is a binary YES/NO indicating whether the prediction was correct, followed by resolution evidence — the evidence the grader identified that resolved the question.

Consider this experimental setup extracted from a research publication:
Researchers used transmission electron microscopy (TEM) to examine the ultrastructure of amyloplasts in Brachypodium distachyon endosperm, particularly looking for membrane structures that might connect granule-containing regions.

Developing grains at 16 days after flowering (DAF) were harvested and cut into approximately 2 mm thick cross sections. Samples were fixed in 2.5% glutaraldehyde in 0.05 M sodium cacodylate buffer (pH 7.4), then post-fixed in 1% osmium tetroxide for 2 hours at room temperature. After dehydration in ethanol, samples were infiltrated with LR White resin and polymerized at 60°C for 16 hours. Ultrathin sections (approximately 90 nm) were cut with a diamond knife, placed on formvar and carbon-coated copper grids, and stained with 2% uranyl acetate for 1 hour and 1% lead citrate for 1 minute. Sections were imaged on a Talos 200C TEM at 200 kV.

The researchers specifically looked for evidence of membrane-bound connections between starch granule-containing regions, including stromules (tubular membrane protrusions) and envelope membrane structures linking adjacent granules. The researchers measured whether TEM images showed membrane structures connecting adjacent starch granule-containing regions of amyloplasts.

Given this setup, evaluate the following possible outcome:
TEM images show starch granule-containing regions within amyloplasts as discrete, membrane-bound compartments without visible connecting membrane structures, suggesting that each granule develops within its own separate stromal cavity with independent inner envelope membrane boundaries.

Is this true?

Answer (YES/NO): NO